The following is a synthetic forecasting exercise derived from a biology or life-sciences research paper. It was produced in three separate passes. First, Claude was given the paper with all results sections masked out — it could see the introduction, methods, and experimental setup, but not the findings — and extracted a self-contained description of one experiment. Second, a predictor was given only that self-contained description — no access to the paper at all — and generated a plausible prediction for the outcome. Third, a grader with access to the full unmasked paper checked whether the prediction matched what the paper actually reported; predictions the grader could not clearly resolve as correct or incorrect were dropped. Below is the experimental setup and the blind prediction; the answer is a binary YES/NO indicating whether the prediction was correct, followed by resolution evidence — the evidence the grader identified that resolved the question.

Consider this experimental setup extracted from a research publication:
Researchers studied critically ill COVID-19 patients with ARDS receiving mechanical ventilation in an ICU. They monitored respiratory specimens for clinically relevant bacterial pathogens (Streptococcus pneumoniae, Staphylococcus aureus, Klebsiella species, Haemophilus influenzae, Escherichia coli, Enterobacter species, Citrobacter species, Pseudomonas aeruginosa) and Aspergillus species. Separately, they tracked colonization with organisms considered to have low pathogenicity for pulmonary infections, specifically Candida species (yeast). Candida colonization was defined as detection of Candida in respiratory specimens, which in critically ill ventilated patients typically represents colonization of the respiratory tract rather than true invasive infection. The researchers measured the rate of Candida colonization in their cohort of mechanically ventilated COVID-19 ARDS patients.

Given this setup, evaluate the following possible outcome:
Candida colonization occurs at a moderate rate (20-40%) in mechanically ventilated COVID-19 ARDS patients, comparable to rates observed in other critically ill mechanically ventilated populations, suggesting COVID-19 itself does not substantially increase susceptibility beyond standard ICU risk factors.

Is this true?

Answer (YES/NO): NO